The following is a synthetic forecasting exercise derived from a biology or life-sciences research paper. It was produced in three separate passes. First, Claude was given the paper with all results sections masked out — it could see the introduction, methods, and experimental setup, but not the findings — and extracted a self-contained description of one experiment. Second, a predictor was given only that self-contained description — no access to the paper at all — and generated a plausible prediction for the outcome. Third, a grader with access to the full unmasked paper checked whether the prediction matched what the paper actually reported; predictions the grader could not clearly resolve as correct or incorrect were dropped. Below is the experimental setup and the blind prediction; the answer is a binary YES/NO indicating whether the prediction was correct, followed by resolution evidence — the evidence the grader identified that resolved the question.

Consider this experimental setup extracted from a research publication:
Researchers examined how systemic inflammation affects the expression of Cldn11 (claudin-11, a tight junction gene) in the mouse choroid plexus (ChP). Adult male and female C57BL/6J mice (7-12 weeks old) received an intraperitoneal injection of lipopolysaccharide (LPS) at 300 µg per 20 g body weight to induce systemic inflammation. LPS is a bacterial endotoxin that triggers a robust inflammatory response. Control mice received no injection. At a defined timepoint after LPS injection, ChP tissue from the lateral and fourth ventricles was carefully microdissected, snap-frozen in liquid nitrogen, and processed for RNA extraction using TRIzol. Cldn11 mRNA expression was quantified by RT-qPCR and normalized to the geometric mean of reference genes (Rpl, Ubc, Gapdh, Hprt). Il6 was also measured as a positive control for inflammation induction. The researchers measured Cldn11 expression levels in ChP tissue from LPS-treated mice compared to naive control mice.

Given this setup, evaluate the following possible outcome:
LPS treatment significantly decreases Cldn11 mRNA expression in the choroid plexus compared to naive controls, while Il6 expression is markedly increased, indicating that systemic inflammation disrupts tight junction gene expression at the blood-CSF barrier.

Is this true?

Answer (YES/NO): YES